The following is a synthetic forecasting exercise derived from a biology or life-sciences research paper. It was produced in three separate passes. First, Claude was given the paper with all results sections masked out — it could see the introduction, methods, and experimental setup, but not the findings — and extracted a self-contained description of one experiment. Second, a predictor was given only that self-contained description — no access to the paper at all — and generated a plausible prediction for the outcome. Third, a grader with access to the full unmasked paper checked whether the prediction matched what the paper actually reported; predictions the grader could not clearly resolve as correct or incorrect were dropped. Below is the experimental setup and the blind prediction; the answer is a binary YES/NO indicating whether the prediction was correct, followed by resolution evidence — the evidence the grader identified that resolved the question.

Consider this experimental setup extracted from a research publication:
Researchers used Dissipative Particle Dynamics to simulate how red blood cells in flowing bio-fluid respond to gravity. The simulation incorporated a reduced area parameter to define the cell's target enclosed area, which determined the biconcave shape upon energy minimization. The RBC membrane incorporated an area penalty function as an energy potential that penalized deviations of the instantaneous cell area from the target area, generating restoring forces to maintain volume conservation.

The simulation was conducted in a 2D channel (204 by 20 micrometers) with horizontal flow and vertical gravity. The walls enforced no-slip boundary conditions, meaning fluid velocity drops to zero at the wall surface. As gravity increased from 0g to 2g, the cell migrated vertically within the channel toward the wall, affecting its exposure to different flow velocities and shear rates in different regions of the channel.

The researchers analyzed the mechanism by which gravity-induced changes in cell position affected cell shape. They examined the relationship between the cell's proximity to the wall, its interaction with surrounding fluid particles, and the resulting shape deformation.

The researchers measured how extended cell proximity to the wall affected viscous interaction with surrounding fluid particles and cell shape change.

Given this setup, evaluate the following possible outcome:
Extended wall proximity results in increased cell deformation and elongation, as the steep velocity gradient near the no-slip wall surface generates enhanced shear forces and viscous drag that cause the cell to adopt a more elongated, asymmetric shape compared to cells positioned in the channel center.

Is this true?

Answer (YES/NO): NO